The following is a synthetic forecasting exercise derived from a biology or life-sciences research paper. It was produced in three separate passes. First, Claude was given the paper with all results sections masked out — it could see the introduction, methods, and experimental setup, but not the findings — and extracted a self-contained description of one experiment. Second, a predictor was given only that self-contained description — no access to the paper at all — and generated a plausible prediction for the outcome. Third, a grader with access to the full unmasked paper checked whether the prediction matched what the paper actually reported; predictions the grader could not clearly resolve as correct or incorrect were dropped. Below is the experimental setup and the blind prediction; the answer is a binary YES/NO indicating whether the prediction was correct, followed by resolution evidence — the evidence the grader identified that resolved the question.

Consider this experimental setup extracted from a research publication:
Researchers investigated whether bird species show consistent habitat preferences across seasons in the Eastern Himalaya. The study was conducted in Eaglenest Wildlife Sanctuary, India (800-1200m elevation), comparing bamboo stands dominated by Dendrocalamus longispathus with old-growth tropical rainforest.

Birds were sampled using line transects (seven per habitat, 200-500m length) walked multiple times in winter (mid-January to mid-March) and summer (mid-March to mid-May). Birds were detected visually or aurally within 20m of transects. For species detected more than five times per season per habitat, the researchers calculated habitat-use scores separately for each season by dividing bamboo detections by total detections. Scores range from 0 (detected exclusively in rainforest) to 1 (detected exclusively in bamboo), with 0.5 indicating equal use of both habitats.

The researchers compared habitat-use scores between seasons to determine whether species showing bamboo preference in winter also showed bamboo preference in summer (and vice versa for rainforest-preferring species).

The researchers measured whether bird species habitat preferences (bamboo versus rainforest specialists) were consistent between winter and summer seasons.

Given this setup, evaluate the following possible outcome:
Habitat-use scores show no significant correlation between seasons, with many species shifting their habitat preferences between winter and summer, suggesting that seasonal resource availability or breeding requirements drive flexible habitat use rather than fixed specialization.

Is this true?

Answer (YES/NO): NO